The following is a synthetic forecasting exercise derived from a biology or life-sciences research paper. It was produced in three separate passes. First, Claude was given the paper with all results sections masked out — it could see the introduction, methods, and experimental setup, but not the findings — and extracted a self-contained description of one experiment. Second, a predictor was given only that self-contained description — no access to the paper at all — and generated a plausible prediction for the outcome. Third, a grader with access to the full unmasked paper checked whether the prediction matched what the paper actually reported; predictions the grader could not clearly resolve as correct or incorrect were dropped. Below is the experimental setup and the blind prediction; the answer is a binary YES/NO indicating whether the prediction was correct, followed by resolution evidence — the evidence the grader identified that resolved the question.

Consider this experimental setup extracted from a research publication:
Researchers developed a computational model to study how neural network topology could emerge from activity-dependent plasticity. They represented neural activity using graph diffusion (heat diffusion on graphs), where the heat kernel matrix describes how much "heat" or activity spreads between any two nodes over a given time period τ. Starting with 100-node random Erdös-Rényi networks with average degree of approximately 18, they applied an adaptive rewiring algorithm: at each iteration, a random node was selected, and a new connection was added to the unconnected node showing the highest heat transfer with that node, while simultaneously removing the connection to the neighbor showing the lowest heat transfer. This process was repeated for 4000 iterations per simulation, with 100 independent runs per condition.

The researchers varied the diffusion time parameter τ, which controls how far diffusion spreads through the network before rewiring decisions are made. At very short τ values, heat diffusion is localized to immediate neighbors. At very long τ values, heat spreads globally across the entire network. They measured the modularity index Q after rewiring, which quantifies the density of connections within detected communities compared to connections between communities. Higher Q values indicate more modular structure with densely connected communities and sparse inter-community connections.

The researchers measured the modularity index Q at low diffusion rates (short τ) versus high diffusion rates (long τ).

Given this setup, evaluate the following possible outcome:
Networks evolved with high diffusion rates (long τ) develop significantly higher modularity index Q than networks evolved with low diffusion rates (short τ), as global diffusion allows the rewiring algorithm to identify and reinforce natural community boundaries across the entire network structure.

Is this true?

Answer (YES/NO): NO